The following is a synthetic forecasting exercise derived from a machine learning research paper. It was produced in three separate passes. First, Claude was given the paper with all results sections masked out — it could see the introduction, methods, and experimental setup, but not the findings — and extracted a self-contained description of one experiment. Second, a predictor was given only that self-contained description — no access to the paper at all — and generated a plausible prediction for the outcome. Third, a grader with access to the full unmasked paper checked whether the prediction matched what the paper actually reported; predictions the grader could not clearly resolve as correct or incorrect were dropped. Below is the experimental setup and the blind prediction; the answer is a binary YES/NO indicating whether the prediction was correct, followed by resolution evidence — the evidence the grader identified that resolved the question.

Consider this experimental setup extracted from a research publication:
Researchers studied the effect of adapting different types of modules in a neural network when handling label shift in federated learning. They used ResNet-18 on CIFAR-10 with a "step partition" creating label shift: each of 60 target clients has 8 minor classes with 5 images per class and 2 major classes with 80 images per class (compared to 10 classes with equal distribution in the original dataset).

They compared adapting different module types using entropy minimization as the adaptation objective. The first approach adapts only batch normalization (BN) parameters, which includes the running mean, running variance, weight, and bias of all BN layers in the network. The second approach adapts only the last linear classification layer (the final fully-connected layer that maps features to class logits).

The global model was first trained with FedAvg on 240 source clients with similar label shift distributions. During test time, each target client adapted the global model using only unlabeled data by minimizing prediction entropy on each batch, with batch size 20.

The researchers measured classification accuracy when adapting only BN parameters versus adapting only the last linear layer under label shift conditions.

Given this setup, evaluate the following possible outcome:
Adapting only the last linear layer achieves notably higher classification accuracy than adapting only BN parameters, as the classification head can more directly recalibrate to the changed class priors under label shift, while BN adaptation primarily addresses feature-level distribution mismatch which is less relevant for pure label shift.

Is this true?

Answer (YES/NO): YES